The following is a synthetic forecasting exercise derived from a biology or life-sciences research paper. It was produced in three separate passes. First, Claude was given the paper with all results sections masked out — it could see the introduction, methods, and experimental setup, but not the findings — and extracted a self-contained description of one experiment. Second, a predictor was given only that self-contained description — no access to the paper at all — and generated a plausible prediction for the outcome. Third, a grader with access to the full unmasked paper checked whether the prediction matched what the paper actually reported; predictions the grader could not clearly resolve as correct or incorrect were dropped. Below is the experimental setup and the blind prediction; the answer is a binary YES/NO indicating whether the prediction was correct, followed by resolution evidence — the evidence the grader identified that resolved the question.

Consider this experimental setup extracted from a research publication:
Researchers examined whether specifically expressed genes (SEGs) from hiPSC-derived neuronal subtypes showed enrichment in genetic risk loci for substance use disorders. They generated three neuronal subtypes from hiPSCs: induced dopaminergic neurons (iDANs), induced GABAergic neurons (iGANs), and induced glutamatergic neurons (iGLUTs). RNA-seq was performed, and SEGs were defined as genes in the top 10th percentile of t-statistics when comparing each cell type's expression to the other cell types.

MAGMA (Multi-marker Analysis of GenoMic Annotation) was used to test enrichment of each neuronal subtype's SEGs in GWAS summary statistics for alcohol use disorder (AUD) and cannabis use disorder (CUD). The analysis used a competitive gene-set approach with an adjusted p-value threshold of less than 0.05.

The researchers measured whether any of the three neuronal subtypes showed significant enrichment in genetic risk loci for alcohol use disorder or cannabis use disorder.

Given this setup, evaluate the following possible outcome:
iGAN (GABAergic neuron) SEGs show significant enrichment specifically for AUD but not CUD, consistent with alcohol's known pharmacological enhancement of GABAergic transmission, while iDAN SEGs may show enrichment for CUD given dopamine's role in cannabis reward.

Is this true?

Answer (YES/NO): NO